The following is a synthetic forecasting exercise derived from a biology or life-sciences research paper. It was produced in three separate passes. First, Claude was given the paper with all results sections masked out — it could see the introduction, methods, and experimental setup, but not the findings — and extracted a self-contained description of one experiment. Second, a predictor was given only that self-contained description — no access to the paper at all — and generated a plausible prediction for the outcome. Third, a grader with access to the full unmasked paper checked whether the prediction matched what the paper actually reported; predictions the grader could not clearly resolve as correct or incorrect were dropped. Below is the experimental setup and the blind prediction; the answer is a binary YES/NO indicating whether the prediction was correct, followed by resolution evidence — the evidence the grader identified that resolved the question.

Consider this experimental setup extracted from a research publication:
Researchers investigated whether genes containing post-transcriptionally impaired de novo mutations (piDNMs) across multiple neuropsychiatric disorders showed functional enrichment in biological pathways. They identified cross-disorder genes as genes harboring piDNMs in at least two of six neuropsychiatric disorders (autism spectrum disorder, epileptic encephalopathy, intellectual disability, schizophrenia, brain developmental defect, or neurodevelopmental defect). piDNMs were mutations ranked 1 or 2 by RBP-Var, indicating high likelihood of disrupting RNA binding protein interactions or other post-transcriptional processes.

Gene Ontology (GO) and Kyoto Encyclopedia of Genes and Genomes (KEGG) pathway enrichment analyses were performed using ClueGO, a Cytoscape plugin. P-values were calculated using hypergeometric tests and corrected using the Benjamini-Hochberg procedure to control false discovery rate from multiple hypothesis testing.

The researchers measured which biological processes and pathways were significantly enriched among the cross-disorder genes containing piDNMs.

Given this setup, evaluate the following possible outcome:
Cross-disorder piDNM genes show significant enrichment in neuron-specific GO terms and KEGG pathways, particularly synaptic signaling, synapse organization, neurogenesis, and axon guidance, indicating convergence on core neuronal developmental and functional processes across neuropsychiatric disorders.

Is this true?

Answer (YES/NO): NO